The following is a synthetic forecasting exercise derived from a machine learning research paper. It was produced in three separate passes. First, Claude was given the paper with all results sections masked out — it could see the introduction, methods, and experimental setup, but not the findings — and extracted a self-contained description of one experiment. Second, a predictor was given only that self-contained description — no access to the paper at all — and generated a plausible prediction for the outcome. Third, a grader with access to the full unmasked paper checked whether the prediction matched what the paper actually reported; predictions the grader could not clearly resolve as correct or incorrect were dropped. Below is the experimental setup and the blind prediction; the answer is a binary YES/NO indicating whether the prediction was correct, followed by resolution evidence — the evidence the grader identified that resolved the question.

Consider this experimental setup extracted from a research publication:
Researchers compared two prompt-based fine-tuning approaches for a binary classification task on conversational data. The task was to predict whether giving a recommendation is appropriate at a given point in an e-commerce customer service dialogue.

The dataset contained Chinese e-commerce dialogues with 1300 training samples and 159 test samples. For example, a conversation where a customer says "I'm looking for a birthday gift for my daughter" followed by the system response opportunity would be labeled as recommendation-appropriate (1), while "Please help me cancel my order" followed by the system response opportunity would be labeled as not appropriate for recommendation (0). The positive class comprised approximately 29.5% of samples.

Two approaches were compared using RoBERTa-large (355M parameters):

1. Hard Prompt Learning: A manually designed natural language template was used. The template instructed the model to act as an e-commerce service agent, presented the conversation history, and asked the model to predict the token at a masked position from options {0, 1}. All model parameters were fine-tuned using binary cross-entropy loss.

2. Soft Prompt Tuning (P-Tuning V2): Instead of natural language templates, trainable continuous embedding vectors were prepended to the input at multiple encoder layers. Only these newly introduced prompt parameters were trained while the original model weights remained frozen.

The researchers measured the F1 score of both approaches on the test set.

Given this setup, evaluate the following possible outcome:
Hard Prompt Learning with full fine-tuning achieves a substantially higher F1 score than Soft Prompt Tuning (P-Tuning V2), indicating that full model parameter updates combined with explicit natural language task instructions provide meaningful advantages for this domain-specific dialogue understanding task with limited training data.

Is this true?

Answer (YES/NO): NO